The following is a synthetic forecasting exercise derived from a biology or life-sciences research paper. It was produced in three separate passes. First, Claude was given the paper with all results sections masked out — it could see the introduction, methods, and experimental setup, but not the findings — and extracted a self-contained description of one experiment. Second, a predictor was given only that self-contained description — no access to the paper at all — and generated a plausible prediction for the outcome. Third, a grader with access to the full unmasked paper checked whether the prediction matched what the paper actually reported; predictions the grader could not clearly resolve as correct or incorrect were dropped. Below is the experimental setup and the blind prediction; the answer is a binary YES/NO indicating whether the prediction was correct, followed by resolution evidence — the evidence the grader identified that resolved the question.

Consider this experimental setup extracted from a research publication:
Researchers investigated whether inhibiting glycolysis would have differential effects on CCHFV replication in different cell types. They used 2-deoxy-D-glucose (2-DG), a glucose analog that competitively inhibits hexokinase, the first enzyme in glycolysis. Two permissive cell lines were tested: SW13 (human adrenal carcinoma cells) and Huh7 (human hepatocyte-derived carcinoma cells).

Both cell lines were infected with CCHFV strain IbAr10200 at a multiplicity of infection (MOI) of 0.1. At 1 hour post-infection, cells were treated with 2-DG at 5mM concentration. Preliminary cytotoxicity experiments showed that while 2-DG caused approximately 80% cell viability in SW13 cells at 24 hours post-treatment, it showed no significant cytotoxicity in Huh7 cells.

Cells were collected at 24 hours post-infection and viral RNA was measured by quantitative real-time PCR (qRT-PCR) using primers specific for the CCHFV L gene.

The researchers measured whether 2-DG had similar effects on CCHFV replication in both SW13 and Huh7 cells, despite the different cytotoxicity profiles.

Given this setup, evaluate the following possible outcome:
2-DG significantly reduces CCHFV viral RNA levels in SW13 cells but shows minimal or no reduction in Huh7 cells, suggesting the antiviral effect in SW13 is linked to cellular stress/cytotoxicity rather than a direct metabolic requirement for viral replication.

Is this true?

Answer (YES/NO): NO